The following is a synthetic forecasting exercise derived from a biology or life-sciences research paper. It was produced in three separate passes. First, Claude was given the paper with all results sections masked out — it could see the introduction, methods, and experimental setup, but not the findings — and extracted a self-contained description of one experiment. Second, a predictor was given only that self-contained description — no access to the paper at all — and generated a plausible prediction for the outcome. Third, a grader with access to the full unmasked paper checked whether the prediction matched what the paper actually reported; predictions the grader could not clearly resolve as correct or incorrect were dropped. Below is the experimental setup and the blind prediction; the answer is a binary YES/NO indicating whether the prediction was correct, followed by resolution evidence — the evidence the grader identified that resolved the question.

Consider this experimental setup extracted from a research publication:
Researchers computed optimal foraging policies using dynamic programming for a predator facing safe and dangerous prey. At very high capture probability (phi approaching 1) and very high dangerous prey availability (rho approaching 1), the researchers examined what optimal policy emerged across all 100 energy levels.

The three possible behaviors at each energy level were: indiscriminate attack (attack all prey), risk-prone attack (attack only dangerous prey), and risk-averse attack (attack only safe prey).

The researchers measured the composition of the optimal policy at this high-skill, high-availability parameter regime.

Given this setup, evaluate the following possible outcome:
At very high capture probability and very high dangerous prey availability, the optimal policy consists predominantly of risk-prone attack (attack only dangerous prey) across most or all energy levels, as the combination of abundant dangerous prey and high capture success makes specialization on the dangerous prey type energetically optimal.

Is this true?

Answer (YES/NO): YES